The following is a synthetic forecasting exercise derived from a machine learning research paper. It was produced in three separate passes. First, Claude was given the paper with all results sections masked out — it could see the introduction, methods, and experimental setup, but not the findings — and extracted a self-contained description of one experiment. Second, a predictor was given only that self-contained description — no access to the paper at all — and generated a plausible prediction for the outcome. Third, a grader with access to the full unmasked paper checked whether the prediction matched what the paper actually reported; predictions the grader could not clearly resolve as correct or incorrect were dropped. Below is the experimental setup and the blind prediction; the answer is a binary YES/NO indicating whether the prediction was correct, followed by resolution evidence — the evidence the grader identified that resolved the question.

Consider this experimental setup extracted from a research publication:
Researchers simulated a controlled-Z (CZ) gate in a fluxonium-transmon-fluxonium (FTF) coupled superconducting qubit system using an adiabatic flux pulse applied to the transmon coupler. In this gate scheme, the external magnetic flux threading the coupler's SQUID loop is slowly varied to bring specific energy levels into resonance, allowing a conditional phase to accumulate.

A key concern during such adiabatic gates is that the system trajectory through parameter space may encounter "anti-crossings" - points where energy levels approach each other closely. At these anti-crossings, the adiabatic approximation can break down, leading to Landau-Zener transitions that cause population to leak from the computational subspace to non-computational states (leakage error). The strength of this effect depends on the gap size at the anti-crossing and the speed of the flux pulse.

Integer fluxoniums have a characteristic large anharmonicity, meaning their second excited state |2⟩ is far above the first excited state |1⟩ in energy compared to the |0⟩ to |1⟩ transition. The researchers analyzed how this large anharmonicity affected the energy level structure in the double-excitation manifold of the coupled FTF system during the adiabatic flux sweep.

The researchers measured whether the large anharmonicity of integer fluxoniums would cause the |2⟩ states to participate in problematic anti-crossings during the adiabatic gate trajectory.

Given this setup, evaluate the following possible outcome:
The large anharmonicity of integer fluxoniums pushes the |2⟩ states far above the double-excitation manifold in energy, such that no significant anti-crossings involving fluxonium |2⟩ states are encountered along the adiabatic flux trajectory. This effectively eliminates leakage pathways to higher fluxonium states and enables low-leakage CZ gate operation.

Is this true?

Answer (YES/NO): YES